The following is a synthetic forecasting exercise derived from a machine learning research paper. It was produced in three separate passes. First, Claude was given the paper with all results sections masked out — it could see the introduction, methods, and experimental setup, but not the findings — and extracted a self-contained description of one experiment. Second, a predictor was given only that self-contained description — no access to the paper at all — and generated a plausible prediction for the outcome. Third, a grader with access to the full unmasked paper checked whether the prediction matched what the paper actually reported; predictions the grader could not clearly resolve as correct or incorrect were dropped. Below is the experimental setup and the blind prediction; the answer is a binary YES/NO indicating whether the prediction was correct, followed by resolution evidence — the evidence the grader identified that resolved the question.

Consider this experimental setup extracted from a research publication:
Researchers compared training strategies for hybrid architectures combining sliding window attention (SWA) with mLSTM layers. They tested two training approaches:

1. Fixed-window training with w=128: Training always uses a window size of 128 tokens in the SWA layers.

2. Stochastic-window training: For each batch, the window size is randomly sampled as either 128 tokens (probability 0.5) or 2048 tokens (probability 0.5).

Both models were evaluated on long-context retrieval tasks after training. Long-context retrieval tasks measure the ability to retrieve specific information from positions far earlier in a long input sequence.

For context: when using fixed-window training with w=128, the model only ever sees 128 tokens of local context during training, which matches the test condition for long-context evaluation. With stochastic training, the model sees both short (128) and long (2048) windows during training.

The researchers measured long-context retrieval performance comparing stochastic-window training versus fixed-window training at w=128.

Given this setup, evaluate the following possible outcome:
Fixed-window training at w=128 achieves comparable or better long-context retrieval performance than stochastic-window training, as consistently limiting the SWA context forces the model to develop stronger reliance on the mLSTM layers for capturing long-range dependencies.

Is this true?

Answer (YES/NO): NO